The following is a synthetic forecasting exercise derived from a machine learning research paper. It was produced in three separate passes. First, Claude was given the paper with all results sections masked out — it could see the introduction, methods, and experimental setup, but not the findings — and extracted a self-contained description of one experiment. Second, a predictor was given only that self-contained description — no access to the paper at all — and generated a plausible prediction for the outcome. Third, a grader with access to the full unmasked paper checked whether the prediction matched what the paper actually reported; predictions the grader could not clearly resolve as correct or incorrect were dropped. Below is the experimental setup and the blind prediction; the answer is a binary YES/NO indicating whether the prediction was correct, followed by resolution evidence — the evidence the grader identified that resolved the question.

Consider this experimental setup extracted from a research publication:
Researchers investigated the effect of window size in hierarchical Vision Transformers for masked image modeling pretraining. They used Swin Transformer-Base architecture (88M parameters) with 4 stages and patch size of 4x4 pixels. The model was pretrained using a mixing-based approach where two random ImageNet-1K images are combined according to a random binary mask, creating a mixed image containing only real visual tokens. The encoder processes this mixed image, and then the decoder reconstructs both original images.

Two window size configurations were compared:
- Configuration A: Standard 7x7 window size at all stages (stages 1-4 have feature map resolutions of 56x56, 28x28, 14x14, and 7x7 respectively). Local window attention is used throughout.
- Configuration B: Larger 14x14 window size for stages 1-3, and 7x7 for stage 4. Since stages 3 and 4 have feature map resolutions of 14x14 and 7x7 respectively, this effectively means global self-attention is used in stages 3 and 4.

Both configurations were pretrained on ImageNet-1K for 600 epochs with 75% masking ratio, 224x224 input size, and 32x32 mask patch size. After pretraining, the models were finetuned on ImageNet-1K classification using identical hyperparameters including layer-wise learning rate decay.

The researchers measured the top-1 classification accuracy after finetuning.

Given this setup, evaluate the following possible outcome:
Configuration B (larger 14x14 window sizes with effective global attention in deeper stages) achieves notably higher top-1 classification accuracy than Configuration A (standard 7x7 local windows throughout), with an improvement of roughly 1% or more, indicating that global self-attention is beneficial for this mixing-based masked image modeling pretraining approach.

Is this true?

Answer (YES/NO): NO